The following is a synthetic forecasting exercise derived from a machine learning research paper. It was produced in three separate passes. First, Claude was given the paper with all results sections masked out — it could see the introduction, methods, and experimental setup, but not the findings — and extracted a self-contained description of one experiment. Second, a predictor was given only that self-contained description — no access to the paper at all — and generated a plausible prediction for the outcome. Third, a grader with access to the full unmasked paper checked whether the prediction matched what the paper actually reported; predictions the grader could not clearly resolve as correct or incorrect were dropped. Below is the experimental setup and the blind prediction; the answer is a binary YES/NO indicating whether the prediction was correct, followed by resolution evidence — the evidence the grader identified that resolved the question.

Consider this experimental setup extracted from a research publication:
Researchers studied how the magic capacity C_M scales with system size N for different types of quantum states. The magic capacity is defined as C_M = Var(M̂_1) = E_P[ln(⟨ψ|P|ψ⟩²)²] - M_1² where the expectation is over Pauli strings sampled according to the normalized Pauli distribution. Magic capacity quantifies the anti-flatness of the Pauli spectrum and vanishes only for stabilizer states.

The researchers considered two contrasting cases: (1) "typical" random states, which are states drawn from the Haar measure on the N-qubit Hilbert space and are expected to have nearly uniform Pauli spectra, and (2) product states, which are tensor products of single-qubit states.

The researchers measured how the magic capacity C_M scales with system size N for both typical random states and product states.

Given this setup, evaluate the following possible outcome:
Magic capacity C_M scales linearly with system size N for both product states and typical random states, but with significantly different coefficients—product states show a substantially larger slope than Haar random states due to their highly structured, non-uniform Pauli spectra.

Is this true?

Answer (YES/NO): NO